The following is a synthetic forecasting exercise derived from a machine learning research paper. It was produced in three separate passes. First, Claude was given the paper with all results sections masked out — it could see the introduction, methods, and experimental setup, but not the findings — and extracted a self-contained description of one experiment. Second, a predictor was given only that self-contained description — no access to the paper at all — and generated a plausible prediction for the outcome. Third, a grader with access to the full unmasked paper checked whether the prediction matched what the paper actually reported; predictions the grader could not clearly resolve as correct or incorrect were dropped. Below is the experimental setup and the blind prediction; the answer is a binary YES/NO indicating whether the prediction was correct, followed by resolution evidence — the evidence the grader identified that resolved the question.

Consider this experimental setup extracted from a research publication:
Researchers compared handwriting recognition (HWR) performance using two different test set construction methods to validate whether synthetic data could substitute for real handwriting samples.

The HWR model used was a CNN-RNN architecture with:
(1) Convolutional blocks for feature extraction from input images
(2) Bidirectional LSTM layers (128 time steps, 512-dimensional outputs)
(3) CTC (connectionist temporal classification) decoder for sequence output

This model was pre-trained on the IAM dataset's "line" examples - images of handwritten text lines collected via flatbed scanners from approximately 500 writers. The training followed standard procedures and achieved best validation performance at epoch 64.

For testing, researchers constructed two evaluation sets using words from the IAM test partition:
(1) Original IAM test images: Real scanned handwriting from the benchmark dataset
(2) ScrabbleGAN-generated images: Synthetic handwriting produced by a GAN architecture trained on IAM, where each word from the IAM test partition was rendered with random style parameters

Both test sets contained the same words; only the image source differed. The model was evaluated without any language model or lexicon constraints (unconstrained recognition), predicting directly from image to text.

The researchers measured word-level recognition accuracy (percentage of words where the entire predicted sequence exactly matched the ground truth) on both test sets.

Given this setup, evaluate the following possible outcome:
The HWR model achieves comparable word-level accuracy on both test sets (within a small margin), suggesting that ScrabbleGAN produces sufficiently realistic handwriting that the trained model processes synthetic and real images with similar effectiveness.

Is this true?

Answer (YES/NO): YES